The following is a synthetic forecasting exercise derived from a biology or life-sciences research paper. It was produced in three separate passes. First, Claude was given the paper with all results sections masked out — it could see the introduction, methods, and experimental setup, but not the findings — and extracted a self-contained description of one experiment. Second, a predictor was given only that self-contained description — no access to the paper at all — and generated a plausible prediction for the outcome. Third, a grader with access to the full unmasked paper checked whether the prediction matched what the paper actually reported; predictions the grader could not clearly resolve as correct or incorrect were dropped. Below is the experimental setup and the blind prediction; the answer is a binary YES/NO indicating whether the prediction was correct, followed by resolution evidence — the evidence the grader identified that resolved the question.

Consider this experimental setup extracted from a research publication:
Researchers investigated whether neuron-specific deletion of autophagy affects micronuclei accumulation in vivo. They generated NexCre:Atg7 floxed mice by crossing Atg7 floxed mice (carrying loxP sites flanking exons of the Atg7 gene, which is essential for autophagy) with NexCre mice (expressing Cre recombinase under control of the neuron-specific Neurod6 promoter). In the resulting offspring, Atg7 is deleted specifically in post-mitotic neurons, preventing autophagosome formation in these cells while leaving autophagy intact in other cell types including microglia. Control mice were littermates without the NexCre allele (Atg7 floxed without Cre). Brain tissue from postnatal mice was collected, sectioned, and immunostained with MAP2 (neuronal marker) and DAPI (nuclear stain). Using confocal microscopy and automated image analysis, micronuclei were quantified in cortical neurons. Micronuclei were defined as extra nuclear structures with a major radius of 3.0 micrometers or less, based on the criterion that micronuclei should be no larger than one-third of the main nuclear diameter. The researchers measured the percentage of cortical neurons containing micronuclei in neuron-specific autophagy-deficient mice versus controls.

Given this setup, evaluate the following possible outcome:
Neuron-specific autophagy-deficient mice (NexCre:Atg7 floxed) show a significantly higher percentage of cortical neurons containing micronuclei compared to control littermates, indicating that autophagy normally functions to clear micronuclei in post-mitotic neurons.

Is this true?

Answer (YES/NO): YES